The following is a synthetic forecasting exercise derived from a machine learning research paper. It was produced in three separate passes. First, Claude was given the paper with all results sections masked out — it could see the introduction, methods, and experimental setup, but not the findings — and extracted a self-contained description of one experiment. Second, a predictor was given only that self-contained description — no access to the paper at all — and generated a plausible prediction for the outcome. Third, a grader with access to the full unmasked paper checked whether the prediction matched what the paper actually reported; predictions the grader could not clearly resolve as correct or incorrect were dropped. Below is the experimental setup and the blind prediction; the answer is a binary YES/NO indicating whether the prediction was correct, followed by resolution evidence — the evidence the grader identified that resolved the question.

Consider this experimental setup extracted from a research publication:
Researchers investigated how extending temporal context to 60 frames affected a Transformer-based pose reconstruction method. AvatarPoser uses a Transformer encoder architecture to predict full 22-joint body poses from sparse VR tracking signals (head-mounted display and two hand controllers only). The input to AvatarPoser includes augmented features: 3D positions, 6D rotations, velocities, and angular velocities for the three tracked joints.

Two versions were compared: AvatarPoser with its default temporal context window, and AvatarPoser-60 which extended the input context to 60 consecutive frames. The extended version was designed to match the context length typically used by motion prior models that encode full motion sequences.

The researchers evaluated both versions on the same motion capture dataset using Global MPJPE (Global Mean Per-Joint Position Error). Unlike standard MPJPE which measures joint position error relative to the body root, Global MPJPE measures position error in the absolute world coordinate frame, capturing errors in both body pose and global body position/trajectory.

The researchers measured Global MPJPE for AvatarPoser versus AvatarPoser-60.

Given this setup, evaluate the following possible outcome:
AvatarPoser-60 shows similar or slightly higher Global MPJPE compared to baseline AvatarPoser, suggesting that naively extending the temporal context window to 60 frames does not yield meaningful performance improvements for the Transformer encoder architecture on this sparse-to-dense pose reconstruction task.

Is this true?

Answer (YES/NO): YES